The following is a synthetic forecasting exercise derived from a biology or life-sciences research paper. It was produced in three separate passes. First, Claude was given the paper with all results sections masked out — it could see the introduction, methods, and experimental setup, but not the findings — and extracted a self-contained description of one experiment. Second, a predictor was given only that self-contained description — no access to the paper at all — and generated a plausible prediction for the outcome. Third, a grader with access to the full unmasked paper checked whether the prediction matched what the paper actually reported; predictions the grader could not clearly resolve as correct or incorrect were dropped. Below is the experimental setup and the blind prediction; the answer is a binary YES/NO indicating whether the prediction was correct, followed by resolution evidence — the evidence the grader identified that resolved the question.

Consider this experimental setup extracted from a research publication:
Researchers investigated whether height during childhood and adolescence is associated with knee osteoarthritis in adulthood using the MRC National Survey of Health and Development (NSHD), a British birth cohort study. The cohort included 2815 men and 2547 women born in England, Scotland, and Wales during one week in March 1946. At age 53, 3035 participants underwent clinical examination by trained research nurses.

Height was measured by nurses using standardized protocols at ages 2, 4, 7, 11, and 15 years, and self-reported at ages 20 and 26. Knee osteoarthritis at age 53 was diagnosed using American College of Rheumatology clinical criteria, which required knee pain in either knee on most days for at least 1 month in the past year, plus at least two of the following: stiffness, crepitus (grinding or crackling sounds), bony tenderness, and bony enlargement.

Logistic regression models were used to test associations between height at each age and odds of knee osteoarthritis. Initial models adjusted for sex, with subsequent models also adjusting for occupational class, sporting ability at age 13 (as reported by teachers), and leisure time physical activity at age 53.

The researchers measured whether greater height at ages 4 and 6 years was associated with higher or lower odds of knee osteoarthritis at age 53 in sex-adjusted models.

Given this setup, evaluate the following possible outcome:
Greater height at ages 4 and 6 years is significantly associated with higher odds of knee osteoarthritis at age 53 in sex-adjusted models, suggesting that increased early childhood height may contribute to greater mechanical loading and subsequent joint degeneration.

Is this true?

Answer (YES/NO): NO